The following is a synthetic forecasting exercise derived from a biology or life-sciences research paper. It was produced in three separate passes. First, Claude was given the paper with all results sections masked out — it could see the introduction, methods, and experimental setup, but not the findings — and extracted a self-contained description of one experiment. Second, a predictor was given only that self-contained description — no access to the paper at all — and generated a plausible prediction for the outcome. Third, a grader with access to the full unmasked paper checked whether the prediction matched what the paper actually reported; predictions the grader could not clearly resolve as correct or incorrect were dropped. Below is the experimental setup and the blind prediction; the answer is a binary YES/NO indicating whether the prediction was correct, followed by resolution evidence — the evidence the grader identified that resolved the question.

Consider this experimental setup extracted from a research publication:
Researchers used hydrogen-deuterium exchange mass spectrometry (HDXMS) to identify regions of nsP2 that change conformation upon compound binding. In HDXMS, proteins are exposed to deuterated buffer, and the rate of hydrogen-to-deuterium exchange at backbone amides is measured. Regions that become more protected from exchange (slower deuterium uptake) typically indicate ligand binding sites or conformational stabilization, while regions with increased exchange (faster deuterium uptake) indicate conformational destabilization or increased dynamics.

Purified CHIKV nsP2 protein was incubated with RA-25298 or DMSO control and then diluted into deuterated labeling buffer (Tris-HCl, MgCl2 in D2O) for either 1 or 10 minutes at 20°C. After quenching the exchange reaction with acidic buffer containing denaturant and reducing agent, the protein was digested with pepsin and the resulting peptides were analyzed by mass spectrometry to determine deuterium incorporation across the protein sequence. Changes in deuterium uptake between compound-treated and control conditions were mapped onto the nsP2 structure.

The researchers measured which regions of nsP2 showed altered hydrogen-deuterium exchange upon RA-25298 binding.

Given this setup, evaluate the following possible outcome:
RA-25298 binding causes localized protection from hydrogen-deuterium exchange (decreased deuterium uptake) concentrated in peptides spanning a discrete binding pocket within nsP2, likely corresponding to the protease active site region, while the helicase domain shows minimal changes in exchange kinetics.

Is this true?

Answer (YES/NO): NO